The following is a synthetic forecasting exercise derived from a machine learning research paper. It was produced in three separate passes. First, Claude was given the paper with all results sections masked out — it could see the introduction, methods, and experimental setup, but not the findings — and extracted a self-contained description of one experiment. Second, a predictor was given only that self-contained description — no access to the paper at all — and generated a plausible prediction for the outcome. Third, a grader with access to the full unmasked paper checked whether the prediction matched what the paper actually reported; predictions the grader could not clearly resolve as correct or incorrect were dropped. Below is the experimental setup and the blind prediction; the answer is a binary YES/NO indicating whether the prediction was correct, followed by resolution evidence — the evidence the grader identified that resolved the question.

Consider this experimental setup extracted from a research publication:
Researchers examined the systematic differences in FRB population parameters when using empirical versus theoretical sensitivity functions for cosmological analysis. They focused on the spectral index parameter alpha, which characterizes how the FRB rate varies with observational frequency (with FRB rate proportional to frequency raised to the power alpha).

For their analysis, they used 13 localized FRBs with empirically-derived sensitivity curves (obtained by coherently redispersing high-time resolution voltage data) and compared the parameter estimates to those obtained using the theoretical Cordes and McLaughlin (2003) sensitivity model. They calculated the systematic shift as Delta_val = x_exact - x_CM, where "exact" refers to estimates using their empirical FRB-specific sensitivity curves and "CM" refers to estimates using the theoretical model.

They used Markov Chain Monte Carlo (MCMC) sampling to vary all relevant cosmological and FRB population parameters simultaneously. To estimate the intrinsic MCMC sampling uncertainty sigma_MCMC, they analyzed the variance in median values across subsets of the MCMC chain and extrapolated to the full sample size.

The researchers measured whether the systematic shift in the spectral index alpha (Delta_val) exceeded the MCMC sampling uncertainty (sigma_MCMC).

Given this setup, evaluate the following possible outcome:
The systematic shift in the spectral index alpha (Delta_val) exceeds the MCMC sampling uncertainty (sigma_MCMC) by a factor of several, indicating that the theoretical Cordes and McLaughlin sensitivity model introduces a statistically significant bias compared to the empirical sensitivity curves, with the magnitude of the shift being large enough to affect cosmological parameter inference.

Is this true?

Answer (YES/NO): YES